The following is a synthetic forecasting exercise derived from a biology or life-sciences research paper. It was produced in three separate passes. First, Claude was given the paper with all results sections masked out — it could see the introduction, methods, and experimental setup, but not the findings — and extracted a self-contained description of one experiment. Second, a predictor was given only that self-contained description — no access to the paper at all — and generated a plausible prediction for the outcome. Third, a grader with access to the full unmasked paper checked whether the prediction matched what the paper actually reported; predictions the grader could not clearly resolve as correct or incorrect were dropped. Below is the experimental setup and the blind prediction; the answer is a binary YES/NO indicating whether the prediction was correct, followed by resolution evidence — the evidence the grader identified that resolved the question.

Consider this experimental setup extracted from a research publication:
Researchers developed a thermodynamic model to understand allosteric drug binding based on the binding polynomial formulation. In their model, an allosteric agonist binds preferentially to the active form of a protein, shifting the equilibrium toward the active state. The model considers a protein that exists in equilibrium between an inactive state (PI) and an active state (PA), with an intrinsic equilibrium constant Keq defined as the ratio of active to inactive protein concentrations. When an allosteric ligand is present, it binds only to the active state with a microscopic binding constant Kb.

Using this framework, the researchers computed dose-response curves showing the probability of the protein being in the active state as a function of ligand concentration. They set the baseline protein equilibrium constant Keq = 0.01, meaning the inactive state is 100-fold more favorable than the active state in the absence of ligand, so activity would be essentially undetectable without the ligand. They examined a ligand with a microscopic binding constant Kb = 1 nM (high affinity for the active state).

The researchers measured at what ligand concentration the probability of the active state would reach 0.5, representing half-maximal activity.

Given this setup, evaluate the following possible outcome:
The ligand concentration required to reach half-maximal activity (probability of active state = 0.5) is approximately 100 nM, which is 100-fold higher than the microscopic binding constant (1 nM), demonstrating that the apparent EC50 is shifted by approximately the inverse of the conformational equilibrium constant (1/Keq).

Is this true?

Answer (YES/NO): YES